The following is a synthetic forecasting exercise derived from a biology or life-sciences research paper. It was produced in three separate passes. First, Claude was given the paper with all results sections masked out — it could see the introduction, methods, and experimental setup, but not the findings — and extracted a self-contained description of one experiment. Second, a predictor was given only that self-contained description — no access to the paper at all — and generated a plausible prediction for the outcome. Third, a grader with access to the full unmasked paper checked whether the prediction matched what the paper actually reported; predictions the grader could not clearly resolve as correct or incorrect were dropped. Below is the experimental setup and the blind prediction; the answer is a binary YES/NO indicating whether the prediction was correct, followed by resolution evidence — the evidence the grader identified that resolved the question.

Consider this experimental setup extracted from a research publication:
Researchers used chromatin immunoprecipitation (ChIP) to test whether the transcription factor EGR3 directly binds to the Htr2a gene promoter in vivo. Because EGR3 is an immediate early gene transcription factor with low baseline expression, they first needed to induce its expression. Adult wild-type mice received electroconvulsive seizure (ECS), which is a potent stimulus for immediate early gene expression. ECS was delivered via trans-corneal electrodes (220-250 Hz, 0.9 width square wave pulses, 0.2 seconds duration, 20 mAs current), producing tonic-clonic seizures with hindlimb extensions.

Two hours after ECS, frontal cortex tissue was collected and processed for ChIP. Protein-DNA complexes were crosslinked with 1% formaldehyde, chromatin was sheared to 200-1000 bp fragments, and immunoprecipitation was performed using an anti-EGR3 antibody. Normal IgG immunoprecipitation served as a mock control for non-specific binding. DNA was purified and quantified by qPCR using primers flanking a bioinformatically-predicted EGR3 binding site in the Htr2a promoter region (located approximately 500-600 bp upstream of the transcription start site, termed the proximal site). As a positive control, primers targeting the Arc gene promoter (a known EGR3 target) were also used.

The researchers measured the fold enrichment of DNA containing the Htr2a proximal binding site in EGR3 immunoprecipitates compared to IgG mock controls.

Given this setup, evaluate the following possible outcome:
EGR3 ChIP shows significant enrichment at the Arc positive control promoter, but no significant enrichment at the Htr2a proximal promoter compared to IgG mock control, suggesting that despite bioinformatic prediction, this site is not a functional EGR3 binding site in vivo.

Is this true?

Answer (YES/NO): NO